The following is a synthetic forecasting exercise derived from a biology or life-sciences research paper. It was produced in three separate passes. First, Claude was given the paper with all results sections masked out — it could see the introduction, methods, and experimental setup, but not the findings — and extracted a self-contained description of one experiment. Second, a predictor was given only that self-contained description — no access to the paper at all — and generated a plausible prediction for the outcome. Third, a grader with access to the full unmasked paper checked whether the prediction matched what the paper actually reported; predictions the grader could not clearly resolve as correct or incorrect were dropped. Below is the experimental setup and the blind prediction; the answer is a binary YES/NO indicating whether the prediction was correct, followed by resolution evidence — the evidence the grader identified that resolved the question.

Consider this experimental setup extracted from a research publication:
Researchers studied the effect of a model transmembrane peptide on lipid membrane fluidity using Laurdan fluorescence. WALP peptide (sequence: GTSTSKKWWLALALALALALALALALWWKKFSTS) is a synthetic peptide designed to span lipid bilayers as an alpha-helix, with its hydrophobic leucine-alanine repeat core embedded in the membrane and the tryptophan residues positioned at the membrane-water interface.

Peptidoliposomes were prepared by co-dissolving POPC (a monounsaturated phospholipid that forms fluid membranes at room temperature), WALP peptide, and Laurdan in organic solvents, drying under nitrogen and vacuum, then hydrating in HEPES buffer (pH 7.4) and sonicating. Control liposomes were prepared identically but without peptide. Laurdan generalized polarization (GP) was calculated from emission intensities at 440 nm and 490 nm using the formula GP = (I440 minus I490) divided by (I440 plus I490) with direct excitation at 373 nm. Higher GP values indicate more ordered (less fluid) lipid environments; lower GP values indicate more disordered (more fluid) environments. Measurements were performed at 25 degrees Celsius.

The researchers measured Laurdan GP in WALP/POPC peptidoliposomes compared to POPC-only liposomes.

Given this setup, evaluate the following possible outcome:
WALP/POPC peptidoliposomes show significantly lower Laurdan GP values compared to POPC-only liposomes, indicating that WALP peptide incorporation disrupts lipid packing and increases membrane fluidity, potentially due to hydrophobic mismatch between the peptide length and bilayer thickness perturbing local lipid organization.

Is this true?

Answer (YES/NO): NO